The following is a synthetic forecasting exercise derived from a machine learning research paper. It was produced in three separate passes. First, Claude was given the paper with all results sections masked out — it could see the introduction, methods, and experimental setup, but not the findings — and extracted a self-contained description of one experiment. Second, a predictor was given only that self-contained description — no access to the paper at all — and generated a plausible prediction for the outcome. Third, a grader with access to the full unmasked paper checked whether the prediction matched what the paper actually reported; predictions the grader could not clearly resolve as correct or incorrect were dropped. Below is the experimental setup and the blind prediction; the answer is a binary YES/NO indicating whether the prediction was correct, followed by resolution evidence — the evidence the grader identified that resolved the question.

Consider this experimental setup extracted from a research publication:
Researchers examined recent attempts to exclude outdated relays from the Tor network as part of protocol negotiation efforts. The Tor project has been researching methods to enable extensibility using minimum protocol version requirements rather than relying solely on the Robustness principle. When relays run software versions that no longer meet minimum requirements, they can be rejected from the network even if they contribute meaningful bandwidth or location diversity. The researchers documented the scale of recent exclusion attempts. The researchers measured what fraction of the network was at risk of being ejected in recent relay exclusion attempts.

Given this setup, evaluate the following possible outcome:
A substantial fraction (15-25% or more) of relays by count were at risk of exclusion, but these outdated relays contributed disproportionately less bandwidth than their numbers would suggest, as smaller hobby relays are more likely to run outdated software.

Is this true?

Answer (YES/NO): NO